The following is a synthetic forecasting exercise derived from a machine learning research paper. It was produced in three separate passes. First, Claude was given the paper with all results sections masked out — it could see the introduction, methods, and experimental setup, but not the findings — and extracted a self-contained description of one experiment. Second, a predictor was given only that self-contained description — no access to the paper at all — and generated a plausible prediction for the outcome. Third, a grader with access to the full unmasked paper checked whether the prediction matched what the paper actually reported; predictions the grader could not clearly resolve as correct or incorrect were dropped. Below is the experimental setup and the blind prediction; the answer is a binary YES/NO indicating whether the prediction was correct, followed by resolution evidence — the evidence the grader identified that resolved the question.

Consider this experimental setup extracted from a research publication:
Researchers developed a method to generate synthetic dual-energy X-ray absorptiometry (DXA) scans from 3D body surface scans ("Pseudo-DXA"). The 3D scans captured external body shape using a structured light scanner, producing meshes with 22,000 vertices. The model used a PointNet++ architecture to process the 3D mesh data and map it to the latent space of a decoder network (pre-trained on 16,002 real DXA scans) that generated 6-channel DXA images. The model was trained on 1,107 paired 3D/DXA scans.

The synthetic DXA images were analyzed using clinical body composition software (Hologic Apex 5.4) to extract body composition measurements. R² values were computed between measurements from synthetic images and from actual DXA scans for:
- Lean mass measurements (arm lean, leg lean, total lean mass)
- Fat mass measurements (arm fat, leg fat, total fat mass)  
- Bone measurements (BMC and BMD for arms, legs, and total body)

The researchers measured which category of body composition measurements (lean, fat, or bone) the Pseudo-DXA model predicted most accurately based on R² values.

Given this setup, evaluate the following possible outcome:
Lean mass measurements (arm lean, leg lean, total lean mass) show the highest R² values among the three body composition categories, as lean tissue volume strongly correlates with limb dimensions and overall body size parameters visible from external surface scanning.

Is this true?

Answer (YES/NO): YES